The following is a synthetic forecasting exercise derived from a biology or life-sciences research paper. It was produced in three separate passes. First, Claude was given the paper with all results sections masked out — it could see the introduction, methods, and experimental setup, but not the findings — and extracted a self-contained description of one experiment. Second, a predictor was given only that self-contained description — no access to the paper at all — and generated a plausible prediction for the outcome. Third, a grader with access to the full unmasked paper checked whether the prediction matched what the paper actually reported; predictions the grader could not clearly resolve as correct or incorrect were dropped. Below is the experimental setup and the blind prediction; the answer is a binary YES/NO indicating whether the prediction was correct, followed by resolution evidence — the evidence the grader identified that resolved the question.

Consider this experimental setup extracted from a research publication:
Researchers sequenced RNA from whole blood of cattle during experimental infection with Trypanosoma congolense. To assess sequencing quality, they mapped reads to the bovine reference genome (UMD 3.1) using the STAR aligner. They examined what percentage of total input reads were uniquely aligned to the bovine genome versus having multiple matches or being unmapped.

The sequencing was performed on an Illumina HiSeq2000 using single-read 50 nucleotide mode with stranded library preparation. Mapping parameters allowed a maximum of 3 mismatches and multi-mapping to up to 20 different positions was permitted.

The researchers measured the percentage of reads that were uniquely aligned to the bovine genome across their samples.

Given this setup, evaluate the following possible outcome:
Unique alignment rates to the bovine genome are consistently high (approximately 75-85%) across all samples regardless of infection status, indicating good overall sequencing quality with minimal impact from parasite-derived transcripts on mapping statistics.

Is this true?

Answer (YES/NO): NO